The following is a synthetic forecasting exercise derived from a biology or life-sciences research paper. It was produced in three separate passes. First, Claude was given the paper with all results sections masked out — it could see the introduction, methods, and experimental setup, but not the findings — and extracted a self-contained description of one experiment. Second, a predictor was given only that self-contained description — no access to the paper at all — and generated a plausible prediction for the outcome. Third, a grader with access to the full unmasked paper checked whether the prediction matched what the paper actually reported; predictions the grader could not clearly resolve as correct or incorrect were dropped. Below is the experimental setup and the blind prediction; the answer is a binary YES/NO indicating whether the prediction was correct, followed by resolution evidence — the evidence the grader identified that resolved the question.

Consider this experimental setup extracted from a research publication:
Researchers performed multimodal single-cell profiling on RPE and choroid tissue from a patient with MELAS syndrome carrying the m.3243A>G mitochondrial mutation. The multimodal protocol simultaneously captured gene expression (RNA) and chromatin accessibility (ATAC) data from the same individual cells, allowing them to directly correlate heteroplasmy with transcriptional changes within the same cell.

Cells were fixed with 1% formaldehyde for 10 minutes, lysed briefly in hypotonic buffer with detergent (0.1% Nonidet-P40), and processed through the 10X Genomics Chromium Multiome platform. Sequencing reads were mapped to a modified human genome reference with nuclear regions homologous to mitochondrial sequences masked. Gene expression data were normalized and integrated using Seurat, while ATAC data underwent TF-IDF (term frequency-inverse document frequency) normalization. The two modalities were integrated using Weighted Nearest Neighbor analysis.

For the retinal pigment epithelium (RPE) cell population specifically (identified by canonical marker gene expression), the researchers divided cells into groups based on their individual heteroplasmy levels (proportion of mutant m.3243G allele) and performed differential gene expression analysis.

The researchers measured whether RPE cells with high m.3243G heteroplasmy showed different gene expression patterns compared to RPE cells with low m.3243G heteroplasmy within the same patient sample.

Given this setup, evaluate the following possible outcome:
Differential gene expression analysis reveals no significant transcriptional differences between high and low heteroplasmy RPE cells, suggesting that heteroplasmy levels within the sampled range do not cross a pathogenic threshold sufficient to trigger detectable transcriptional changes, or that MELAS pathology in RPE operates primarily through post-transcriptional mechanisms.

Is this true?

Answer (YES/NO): NO